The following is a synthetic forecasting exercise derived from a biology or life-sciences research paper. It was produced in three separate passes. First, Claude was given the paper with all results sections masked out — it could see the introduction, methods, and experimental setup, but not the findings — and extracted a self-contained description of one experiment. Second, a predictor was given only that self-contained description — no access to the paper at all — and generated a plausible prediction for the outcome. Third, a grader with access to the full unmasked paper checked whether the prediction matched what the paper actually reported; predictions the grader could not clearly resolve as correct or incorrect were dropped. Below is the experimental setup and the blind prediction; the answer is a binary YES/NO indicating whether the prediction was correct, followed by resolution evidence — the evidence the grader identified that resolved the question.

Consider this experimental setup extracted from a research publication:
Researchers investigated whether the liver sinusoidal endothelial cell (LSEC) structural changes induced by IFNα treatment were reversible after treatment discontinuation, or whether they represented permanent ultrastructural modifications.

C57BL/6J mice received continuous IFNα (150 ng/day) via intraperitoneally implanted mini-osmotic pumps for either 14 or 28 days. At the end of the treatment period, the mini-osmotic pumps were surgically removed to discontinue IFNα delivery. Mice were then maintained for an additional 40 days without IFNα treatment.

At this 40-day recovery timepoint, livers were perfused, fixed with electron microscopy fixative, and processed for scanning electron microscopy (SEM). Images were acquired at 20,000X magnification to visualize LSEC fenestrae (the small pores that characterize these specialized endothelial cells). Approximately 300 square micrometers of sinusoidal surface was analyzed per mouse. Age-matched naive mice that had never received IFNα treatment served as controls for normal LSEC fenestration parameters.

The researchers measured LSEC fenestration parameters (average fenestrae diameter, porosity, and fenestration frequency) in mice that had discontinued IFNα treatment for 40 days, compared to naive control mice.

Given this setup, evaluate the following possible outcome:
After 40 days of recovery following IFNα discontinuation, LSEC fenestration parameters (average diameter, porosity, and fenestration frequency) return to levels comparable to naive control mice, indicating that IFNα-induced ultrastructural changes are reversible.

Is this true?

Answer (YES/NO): YES